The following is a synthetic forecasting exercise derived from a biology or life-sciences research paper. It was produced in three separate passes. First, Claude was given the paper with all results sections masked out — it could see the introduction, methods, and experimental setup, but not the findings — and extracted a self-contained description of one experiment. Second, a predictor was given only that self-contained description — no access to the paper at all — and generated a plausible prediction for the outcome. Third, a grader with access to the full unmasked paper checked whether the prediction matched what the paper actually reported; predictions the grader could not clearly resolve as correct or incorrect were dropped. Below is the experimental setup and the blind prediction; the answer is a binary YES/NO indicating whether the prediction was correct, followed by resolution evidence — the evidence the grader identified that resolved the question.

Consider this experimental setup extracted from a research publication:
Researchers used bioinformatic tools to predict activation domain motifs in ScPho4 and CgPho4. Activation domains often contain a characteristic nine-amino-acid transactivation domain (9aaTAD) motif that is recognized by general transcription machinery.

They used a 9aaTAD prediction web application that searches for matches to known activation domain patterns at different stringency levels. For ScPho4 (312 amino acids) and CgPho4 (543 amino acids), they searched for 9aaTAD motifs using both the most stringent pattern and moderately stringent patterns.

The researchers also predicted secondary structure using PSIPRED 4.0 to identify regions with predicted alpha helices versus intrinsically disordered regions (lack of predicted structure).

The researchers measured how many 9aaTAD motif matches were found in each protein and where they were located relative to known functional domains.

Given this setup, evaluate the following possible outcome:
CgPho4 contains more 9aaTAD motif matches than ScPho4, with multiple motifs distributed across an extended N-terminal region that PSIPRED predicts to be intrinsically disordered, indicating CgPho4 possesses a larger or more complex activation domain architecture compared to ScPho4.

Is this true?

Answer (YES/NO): NO